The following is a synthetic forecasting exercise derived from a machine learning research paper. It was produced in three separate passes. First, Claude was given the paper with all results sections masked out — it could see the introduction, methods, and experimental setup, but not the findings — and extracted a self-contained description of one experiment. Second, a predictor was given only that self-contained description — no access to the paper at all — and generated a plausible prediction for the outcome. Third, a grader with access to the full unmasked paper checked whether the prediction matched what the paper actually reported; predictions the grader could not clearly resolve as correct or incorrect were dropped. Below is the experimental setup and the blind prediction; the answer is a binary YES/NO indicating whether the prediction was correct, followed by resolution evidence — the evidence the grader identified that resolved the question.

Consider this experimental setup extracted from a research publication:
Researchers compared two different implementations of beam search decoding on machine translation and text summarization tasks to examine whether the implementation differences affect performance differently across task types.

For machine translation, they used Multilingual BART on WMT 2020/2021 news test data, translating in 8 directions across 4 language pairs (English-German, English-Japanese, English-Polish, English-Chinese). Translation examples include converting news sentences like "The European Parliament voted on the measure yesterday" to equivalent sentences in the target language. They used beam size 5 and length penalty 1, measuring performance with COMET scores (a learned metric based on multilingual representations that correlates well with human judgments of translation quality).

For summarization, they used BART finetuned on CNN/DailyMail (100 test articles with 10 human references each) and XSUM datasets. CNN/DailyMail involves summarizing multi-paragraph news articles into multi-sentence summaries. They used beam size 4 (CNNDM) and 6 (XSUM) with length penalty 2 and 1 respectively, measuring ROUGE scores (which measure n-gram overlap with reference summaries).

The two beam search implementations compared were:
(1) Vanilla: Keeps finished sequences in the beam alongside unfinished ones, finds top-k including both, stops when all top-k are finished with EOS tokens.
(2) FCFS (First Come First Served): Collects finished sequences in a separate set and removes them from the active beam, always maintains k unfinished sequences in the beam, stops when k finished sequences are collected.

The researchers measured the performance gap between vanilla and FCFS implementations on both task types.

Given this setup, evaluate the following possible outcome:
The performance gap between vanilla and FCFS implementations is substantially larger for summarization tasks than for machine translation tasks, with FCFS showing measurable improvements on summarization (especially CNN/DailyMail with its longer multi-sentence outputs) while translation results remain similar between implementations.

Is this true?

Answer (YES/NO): YES